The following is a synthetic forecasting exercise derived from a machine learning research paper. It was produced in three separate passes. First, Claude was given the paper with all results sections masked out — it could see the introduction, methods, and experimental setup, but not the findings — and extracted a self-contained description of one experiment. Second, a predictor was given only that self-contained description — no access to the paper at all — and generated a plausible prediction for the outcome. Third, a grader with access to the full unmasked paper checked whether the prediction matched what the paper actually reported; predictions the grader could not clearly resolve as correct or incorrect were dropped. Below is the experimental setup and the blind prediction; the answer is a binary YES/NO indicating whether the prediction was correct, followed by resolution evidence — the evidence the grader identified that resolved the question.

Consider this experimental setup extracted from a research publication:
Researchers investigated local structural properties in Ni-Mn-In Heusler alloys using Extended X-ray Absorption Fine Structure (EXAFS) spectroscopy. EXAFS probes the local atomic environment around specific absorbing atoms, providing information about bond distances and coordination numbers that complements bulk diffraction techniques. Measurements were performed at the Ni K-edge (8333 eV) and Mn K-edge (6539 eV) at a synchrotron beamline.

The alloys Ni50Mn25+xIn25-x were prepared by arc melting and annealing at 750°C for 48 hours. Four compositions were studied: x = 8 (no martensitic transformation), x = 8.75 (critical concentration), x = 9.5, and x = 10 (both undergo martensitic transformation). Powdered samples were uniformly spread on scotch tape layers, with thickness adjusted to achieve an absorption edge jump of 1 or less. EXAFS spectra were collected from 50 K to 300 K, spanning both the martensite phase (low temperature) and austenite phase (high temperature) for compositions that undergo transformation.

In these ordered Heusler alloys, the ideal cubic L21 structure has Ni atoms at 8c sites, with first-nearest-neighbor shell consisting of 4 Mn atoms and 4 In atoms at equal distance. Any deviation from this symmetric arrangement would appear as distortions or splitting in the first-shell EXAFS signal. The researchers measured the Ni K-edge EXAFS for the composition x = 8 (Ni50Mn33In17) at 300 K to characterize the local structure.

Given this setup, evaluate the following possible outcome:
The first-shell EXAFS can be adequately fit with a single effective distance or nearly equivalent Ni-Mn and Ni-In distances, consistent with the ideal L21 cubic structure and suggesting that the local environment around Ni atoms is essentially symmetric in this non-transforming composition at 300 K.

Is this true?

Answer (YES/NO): NO